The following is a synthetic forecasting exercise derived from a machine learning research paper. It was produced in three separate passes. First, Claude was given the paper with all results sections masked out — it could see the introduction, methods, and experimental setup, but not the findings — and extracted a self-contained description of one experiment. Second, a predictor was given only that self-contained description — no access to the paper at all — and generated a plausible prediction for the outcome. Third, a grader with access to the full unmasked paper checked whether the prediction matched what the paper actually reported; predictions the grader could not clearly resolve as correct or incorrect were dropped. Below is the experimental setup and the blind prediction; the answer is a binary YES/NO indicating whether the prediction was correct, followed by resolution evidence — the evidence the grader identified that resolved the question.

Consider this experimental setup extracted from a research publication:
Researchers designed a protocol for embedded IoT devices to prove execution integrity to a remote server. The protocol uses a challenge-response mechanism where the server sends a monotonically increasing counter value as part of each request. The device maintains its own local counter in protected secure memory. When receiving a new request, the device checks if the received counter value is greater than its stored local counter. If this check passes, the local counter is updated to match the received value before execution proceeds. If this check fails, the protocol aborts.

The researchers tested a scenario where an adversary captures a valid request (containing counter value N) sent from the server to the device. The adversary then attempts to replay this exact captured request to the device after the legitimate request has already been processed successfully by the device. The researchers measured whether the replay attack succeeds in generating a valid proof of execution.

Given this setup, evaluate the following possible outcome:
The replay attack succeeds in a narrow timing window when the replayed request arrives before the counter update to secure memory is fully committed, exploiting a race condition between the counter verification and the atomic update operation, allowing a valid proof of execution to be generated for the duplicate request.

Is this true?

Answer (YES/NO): NO